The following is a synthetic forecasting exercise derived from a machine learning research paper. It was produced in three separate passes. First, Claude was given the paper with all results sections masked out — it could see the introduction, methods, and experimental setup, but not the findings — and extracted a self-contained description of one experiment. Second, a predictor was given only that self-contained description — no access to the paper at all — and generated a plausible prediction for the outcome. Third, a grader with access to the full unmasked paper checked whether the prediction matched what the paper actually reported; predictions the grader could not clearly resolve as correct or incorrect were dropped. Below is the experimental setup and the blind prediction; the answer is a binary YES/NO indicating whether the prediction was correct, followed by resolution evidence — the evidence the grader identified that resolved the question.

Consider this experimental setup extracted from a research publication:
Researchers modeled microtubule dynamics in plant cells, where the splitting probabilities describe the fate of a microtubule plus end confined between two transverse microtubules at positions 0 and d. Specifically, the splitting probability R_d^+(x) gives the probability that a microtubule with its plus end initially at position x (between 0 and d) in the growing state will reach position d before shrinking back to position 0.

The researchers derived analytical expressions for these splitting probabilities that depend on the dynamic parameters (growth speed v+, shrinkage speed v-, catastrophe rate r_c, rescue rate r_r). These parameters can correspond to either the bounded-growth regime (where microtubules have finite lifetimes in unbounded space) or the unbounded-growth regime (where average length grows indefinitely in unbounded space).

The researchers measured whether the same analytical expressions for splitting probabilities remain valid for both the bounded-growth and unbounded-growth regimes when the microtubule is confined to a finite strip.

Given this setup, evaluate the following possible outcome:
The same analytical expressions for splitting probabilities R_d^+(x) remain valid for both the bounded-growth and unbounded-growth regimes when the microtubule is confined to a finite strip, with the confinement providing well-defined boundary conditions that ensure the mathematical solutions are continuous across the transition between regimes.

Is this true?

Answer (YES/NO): YES